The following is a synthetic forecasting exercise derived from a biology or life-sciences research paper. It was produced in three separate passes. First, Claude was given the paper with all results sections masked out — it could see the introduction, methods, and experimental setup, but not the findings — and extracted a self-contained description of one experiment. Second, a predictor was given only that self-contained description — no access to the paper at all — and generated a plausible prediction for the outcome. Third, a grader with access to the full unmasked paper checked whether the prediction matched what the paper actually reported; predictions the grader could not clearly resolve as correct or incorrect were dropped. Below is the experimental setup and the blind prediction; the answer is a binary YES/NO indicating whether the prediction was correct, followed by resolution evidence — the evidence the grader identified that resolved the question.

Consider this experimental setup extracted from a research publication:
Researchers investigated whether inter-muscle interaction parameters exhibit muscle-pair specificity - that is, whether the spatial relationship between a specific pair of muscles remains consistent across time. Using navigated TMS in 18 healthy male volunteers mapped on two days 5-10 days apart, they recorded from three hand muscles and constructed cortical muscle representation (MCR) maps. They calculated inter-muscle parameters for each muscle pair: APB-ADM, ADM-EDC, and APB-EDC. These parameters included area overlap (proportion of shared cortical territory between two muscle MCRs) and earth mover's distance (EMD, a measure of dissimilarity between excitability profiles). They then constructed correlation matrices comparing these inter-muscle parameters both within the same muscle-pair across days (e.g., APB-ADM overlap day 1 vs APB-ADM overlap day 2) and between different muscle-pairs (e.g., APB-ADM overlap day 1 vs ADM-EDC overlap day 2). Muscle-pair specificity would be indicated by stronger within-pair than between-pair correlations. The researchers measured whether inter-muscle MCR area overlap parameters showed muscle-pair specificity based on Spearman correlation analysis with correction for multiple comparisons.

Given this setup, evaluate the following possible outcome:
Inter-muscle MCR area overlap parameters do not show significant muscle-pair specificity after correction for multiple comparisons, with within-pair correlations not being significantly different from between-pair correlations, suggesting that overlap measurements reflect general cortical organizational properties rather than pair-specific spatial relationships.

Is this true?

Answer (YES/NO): NO